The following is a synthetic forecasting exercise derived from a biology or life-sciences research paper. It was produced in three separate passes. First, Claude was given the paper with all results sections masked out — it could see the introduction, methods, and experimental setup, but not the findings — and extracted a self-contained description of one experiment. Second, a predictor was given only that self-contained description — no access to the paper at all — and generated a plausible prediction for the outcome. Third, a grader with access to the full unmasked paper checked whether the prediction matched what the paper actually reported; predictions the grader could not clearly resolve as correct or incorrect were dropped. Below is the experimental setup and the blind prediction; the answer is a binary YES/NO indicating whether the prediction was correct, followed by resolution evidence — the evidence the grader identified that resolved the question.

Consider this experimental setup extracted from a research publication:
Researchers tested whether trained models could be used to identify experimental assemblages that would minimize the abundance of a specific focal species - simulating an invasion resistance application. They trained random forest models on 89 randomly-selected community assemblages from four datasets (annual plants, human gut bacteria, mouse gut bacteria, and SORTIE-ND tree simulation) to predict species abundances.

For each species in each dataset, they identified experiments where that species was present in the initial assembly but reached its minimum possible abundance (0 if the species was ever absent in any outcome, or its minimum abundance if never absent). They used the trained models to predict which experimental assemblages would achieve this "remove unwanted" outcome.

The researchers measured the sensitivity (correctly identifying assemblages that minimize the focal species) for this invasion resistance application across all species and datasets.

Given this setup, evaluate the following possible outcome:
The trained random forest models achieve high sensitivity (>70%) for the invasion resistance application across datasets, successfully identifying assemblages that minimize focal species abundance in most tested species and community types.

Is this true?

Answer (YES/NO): NO